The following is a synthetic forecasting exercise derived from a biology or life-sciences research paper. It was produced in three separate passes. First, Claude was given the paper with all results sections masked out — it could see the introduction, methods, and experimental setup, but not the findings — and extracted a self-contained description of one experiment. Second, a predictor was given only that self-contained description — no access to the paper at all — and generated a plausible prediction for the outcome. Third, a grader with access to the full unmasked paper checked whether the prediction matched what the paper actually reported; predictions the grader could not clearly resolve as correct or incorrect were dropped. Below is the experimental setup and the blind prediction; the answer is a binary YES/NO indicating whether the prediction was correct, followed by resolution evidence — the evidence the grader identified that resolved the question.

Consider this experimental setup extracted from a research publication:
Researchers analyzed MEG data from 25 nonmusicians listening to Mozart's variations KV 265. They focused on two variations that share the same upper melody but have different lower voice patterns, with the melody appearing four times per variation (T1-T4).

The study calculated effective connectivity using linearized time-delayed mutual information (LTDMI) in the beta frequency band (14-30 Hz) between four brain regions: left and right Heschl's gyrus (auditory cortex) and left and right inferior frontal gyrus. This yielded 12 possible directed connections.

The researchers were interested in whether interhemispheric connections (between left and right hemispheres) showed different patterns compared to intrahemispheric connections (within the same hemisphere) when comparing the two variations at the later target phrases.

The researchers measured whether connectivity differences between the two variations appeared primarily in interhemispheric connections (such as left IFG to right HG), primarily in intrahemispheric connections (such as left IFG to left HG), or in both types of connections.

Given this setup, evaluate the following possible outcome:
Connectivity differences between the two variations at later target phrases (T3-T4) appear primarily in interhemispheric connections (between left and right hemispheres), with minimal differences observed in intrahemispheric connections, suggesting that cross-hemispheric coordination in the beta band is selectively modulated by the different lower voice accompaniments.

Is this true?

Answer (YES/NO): NO